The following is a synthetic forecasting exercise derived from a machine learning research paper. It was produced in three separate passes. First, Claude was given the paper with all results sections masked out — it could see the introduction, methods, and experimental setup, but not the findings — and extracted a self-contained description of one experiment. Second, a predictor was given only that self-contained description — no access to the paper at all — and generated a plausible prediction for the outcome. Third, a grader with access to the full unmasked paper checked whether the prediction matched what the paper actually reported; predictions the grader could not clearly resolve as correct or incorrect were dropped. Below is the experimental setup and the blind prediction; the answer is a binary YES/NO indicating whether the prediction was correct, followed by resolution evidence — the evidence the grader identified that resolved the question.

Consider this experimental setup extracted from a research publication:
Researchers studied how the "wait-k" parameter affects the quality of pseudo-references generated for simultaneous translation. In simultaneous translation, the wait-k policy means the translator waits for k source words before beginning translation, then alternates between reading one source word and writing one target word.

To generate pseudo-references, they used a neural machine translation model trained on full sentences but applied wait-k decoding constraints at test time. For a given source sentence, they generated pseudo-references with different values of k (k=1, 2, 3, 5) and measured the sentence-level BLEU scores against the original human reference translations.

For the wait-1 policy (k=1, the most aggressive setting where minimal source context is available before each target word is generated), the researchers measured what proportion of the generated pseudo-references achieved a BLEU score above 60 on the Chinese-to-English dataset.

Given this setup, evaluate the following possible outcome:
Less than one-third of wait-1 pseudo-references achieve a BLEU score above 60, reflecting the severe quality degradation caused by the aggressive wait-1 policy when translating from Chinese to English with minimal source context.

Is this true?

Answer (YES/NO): NO